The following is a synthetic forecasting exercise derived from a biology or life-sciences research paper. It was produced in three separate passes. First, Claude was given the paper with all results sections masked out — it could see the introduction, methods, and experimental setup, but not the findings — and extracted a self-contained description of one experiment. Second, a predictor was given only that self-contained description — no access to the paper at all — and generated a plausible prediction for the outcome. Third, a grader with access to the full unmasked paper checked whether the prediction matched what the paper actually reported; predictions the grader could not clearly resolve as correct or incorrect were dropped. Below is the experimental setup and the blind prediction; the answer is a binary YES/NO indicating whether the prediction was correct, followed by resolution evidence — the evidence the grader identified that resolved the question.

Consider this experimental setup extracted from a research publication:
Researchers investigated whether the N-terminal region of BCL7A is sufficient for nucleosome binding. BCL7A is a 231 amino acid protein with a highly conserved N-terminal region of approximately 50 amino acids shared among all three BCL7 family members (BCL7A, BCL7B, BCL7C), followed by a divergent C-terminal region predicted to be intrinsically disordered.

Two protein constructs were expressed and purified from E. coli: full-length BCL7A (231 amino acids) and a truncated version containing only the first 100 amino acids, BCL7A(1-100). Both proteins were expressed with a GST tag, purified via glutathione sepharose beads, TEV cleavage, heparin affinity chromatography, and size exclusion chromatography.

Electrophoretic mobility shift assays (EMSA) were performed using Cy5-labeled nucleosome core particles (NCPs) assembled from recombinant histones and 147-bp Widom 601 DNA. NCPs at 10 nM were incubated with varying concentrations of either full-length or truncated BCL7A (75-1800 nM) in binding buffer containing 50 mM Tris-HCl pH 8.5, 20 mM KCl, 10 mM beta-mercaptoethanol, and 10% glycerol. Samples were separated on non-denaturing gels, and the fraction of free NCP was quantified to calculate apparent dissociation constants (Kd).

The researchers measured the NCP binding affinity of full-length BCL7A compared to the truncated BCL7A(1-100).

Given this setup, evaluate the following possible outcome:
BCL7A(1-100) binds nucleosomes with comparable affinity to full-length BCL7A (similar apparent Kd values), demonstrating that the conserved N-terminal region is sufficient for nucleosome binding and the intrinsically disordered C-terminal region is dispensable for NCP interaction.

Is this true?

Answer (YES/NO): YES